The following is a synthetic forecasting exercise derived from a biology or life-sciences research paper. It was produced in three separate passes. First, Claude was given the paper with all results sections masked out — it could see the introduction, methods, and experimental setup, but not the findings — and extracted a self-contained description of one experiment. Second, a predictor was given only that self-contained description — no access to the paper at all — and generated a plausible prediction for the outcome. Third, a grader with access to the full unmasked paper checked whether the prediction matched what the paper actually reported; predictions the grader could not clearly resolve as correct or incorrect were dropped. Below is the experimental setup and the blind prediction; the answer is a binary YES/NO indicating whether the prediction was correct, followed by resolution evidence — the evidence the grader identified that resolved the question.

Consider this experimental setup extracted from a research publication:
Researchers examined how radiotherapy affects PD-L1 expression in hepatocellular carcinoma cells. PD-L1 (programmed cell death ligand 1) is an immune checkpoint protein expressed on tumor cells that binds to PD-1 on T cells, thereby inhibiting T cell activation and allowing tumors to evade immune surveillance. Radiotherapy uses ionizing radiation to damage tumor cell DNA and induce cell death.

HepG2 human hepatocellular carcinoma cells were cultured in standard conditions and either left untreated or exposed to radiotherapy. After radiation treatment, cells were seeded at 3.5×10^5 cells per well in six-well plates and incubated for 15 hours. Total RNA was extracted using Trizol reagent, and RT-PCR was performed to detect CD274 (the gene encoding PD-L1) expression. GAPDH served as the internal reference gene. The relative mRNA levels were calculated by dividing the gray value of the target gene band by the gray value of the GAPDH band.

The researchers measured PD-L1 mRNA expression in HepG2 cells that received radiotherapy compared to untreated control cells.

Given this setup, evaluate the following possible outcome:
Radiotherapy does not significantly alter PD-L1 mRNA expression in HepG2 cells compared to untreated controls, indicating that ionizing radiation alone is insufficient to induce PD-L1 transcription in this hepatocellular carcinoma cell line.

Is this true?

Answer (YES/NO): NO